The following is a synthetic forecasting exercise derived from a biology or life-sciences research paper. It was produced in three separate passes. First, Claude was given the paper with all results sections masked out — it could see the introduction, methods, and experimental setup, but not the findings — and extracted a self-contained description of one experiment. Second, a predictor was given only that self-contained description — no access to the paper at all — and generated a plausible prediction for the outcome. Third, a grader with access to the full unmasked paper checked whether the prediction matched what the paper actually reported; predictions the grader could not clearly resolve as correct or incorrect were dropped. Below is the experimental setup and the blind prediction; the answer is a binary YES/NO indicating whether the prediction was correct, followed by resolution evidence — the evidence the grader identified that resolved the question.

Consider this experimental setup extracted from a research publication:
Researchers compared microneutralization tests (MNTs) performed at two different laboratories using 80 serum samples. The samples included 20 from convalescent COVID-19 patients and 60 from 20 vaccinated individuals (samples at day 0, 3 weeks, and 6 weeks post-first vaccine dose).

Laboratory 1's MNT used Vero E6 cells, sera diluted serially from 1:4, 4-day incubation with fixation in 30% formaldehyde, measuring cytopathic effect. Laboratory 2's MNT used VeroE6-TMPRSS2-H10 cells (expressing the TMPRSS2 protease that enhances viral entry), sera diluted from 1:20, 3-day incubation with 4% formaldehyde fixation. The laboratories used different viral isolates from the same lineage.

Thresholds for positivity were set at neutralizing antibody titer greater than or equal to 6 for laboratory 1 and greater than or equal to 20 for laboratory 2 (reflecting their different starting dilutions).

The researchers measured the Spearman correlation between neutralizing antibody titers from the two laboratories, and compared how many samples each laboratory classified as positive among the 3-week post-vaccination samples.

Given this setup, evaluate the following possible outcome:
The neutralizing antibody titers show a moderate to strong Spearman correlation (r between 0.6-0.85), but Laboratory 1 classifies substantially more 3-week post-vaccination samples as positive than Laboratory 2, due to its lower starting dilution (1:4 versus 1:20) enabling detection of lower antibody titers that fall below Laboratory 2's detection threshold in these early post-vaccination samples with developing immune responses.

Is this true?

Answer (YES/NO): NO